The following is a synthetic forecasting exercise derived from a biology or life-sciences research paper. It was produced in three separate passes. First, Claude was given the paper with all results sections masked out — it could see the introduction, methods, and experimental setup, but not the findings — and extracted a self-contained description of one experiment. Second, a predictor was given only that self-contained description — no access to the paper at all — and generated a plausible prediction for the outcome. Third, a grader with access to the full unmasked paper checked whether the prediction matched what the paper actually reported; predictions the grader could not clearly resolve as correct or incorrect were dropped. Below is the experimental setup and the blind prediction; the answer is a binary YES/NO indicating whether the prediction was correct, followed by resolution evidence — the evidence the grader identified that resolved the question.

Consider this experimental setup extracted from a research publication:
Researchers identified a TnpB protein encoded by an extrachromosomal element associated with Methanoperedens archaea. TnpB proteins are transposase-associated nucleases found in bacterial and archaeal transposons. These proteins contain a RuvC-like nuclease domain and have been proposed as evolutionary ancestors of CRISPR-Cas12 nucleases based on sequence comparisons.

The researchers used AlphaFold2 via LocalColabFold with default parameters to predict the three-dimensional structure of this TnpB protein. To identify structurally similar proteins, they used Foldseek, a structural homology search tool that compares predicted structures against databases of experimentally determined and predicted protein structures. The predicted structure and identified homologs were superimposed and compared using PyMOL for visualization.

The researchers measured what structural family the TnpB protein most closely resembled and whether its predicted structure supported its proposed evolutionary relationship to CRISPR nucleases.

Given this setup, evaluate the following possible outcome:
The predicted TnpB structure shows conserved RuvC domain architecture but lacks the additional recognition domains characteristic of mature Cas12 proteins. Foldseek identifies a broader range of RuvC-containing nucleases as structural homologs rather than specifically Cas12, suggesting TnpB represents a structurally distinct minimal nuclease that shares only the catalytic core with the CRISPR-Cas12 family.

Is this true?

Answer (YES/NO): NO